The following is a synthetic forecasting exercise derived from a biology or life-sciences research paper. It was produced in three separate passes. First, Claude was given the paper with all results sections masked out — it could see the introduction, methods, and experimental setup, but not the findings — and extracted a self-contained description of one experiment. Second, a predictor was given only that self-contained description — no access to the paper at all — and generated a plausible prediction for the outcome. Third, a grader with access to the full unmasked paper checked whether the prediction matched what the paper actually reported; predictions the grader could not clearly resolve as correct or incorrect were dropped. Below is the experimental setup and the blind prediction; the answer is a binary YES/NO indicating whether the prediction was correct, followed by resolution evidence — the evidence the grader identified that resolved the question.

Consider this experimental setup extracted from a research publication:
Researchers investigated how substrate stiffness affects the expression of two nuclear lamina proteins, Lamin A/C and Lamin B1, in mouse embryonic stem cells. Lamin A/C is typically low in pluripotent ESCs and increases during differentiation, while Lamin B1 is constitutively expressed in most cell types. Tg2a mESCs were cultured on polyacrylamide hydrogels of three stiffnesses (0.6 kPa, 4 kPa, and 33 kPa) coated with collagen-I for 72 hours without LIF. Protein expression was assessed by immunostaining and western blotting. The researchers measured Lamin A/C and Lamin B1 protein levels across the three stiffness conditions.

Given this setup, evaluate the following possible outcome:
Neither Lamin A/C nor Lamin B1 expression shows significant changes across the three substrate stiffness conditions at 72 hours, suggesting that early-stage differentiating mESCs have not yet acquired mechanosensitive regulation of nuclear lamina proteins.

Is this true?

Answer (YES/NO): NO